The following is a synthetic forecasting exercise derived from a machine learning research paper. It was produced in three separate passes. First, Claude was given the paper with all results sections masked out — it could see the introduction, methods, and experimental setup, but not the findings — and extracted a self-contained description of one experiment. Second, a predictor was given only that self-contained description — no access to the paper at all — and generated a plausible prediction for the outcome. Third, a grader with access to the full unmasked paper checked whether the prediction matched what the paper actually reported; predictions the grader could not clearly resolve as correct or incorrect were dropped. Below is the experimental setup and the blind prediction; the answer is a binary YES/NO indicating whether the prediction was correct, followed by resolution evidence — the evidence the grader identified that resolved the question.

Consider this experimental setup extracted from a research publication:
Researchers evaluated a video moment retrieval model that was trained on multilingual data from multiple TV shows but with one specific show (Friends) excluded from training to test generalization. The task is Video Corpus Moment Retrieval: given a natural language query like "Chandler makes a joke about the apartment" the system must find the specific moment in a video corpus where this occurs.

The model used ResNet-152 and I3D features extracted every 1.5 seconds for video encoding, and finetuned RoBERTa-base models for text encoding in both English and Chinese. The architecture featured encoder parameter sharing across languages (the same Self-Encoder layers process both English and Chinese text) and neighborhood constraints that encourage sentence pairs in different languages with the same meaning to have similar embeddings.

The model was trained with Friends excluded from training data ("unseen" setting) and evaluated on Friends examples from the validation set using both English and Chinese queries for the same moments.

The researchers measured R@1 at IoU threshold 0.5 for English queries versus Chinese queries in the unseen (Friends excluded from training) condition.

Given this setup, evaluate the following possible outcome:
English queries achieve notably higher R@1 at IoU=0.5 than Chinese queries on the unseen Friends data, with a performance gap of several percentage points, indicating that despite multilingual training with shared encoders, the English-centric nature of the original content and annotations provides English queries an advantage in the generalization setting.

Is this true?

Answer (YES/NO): NO